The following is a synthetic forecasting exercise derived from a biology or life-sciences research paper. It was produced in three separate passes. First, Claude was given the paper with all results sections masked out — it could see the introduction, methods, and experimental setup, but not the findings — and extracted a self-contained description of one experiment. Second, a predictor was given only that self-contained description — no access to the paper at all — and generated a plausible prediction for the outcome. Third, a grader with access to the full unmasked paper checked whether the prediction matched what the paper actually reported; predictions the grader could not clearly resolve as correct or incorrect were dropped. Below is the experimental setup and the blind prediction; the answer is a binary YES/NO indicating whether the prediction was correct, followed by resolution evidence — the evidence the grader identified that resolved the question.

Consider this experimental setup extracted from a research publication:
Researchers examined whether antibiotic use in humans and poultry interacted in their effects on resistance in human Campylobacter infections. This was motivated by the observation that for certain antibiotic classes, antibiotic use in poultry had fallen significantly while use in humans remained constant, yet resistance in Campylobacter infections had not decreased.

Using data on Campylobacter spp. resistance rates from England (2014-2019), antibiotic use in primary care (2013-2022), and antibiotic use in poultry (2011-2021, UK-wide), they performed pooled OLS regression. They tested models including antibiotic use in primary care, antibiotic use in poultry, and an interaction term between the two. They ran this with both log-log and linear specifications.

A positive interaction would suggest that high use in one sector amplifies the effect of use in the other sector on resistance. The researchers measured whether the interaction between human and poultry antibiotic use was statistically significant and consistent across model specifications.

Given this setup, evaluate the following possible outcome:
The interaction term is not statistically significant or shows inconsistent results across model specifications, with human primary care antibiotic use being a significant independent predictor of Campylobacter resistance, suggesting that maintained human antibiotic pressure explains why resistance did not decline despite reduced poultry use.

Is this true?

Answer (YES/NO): NO